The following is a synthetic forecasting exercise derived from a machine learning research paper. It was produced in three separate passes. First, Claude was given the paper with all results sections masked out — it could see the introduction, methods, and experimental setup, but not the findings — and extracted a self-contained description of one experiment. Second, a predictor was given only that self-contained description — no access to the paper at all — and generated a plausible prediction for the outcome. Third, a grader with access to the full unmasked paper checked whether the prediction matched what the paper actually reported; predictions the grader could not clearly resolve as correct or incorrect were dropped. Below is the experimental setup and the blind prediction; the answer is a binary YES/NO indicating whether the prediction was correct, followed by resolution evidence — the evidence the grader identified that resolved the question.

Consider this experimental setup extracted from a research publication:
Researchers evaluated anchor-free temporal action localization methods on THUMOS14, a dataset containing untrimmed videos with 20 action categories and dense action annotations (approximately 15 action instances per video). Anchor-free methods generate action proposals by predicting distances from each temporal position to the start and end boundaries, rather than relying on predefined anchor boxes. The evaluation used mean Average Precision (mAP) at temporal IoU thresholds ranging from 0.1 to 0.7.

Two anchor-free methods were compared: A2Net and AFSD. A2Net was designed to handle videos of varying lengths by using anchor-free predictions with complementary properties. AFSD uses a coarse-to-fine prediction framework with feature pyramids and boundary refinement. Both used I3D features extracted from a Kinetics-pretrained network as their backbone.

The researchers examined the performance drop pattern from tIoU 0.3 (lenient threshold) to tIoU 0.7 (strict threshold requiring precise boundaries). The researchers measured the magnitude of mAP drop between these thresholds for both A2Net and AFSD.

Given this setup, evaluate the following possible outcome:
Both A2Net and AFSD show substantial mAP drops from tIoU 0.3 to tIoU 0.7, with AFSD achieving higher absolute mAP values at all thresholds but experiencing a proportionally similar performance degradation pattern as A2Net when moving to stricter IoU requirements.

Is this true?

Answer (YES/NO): NO